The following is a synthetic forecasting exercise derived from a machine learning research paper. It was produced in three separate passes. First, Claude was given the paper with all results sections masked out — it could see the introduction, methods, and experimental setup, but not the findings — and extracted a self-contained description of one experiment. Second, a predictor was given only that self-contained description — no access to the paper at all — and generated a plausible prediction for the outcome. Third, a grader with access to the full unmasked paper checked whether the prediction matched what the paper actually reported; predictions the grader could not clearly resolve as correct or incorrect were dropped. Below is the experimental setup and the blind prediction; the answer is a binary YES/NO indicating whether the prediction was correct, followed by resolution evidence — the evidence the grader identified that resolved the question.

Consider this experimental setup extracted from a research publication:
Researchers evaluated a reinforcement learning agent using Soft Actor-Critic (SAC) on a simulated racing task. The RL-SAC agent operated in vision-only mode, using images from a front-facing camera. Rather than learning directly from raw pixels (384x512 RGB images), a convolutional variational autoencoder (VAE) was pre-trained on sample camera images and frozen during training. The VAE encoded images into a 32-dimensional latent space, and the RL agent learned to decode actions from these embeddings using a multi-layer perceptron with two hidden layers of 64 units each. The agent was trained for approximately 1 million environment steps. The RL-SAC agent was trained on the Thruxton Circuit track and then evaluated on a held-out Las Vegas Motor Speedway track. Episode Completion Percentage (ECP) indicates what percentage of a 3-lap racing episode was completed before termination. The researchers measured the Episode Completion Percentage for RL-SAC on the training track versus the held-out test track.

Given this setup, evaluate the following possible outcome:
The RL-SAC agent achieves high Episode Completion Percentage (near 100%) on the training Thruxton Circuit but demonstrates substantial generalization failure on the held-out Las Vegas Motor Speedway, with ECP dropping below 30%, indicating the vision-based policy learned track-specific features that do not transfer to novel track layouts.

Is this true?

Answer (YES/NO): NO